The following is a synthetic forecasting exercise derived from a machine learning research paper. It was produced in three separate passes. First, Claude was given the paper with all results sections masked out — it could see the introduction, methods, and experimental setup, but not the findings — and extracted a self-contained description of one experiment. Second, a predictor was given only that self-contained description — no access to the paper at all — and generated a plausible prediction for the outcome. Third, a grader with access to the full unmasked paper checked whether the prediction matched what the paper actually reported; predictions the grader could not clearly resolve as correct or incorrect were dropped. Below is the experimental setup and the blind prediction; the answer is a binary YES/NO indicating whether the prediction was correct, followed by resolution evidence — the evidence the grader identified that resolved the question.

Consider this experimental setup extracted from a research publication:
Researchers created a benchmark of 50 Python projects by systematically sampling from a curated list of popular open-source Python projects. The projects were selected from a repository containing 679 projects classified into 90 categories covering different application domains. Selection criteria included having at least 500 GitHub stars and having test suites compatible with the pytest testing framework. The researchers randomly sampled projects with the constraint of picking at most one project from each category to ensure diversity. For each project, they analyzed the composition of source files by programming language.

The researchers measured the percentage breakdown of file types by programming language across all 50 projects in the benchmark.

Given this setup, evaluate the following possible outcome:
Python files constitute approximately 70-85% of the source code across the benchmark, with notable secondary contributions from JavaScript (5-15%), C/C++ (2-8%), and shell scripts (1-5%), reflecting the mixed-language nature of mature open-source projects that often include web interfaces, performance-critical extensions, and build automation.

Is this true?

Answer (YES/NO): NO